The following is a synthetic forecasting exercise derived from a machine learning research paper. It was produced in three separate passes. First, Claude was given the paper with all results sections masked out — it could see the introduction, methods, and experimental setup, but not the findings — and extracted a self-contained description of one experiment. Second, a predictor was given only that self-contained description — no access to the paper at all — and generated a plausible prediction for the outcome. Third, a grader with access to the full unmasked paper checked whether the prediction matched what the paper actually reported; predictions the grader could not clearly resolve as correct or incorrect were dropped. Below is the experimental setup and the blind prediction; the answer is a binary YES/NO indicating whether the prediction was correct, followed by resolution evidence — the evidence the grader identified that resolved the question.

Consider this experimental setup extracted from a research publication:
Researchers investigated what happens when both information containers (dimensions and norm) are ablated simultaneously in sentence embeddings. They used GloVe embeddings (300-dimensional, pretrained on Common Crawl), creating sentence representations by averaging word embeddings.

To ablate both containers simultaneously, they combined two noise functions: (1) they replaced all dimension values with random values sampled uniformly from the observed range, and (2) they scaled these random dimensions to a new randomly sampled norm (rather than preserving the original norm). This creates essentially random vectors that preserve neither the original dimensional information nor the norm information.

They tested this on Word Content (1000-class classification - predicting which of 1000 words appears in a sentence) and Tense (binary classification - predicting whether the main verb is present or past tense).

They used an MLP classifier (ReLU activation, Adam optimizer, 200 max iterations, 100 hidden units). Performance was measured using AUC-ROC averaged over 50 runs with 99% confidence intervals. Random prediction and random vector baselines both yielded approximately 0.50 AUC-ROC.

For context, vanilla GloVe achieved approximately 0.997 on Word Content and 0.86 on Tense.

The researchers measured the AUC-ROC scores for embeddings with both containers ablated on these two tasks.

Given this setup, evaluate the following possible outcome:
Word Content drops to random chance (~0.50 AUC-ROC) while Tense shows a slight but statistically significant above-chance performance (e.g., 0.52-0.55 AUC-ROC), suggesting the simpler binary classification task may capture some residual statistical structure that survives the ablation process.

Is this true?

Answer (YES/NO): NO